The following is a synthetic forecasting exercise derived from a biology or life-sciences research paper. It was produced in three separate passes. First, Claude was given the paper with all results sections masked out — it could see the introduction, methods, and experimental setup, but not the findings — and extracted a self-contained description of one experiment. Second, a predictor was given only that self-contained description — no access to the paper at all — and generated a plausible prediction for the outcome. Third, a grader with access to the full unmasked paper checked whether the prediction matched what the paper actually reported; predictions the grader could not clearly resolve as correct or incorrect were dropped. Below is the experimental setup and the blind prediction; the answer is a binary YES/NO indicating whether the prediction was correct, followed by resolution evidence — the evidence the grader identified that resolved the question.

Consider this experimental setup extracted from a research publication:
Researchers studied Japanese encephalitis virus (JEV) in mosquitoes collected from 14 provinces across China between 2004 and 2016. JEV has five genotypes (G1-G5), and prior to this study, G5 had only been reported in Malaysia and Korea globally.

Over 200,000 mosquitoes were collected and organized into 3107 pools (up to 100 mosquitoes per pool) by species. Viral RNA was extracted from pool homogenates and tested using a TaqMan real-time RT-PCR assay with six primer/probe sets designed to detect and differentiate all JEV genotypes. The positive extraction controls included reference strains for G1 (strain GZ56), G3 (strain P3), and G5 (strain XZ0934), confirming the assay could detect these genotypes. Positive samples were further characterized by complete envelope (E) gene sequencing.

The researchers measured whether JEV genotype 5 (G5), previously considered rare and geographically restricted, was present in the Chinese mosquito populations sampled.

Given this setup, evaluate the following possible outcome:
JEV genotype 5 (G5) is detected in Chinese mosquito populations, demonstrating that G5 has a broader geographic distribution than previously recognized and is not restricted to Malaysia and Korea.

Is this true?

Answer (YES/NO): YES